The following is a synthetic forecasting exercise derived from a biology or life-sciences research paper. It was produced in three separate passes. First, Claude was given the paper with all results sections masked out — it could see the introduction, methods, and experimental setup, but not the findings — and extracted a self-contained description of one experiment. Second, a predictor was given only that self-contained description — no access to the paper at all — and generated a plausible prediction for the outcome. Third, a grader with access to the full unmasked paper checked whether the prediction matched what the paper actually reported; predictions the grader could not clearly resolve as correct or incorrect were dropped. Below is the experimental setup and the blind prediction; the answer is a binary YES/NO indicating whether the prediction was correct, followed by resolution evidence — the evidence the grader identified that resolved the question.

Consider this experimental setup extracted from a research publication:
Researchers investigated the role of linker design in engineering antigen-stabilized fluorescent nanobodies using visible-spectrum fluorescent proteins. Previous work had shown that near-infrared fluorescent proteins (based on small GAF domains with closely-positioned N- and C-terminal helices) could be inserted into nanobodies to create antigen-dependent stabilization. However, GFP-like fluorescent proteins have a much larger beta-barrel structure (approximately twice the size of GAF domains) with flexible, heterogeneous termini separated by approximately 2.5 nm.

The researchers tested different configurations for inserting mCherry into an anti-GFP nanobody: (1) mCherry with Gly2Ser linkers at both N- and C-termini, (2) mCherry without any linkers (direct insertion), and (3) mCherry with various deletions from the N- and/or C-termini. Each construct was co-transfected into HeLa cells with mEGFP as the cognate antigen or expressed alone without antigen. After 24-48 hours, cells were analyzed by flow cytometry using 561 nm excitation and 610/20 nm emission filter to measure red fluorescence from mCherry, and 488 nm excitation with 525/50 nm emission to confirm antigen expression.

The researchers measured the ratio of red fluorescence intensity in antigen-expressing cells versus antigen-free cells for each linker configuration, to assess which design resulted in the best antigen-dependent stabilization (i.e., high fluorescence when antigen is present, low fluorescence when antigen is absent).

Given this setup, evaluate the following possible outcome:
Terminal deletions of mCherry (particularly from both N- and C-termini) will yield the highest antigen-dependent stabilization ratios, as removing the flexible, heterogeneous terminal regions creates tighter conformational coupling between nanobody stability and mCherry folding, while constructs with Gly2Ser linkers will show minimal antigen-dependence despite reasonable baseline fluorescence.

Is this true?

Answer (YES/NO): NO